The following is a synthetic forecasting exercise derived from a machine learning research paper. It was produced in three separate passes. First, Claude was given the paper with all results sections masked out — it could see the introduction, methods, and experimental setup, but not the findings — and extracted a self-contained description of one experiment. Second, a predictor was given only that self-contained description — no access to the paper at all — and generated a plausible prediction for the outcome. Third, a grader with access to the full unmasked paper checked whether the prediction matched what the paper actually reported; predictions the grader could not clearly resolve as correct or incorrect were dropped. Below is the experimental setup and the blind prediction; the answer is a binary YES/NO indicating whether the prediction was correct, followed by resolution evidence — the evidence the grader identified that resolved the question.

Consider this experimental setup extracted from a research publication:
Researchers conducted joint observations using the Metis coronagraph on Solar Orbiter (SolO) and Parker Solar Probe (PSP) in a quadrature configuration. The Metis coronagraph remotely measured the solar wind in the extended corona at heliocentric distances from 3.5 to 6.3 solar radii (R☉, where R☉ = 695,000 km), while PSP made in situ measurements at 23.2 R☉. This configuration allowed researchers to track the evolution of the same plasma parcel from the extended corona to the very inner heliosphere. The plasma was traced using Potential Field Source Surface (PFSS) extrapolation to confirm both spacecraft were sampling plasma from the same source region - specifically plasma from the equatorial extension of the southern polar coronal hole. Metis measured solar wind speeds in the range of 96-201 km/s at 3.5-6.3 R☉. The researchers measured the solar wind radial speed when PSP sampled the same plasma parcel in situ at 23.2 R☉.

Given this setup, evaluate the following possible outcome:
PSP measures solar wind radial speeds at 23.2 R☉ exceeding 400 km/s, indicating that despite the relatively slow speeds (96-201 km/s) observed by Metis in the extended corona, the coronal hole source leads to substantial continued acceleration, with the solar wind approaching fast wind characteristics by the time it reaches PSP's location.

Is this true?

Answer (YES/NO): NO